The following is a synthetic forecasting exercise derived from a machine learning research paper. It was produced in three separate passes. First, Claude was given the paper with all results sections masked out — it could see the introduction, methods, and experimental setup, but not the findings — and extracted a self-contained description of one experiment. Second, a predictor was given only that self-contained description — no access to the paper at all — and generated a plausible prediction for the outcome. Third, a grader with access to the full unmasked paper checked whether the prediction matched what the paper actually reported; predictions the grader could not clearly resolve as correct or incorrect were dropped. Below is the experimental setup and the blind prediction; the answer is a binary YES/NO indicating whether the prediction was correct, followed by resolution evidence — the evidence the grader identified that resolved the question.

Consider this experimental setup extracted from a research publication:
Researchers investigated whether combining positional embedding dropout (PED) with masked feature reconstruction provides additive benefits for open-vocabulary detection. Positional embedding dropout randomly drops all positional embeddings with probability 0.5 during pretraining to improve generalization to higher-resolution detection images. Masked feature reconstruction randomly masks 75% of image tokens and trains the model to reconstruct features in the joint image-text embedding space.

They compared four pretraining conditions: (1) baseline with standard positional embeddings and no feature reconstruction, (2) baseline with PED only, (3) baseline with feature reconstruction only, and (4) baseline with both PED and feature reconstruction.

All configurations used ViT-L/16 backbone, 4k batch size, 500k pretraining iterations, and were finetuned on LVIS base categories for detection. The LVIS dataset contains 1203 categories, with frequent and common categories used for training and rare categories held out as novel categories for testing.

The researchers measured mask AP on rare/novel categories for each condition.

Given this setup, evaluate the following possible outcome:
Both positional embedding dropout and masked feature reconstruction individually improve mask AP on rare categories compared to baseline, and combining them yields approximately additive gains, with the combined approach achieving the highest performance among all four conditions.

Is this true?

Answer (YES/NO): NO